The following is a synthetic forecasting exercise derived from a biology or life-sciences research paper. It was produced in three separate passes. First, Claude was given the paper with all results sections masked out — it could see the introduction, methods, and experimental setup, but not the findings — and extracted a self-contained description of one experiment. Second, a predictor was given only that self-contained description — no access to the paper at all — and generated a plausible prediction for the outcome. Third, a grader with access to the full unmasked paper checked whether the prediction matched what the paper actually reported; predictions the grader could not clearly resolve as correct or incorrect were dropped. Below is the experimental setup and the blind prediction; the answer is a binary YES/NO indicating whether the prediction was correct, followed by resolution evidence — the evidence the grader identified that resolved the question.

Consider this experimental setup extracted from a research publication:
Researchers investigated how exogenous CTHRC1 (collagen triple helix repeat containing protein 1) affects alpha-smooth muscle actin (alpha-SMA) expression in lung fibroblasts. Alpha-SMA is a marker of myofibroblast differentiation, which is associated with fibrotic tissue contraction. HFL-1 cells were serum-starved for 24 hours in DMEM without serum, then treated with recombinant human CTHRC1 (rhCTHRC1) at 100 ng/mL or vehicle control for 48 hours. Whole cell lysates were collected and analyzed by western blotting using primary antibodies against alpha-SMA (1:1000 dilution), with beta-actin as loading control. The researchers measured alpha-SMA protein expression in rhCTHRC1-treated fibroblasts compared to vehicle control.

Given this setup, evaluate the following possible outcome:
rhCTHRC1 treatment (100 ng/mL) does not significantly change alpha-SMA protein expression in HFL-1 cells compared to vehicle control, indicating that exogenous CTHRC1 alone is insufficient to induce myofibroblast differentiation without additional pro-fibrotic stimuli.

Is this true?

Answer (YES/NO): NO